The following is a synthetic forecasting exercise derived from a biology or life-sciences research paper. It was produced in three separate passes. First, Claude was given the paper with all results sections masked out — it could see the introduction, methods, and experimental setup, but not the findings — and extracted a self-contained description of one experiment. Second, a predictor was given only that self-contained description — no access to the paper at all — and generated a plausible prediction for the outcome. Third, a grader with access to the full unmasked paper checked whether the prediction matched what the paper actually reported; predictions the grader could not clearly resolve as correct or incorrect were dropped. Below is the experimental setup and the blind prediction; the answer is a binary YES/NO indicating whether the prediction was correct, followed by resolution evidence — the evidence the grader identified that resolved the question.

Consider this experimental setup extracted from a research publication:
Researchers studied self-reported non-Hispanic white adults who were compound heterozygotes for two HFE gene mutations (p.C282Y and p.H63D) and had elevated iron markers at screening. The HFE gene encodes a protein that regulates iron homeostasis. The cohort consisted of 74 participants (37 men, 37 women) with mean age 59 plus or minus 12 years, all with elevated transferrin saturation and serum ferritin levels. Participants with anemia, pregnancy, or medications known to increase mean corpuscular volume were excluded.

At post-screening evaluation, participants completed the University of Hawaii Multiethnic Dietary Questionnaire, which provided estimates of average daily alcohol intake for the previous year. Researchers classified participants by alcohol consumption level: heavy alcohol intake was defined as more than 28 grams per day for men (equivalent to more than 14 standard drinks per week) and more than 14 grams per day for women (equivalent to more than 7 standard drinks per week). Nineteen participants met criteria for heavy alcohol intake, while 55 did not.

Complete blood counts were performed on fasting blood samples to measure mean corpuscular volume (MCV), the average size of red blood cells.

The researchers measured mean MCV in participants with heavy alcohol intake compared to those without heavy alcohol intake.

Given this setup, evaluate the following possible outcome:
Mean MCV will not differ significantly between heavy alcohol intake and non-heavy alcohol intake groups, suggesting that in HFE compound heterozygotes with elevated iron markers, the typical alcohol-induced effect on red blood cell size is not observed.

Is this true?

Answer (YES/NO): NO